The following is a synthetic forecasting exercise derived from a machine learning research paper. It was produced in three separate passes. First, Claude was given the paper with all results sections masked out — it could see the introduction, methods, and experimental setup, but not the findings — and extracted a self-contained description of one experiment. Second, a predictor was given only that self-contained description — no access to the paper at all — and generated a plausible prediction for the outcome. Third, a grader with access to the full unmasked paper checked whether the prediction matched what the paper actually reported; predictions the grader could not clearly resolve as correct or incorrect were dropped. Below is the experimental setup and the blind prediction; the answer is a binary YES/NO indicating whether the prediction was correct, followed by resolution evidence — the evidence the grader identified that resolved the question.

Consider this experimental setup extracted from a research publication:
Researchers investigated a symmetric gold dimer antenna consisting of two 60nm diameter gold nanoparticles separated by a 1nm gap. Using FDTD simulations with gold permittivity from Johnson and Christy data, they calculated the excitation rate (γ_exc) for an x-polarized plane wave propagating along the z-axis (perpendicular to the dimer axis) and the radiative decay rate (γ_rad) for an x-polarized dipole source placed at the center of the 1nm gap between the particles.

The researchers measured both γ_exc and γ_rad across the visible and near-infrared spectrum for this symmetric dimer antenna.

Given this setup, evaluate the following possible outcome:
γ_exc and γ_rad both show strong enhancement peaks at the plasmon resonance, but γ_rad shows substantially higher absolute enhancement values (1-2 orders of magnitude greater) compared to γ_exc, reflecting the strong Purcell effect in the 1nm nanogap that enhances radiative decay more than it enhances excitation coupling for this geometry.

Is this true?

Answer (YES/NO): NO